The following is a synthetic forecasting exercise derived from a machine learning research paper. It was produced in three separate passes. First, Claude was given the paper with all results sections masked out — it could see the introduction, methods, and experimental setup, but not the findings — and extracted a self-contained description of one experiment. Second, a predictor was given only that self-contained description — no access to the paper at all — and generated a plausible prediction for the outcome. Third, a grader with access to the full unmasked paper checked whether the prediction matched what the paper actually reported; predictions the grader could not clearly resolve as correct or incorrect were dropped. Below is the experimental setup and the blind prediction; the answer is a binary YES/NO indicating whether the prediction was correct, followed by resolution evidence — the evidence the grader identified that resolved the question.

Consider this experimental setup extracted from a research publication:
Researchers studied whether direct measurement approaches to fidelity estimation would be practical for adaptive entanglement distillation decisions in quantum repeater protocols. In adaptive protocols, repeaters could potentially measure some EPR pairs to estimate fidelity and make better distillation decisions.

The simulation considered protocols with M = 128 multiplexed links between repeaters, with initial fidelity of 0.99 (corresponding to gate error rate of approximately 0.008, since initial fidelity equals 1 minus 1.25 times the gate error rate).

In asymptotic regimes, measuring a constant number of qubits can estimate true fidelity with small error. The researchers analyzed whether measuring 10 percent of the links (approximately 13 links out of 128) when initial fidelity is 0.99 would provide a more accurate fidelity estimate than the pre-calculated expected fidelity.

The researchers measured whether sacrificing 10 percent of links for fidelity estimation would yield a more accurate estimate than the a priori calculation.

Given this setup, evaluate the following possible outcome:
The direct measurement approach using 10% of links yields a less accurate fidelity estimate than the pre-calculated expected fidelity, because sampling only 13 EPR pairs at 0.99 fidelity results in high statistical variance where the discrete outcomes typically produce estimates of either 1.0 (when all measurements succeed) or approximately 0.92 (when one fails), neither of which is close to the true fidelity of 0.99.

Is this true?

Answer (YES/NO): YES